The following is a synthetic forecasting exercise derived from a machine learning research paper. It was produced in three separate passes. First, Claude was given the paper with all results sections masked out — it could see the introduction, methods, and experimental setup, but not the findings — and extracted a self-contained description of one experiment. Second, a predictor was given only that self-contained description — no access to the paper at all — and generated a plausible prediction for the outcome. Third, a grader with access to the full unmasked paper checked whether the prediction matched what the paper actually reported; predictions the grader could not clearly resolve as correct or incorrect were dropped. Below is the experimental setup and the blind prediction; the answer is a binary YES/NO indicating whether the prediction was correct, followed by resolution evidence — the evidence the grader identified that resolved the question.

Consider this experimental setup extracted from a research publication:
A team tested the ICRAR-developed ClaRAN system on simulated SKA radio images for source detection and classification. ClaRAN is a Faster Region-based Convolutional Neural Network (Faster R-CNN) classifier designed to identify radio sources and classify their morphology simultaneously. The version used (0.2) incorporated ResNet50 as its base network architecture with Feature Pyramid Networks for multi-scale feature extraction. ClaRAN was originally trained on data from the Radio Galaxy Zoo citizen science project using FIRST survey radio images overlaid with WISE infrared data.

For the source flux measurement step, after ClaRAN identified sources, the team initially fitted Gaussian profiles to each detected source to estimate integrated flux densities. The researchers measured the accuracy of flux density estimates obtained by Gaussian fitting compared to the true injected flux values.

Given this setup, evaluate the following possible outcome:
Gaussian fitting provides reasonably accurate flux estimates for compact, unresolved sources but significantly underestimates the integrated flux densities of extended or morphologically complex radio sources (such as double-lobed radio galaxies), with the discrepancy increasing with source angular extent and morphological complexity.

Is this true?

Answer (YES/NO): NO